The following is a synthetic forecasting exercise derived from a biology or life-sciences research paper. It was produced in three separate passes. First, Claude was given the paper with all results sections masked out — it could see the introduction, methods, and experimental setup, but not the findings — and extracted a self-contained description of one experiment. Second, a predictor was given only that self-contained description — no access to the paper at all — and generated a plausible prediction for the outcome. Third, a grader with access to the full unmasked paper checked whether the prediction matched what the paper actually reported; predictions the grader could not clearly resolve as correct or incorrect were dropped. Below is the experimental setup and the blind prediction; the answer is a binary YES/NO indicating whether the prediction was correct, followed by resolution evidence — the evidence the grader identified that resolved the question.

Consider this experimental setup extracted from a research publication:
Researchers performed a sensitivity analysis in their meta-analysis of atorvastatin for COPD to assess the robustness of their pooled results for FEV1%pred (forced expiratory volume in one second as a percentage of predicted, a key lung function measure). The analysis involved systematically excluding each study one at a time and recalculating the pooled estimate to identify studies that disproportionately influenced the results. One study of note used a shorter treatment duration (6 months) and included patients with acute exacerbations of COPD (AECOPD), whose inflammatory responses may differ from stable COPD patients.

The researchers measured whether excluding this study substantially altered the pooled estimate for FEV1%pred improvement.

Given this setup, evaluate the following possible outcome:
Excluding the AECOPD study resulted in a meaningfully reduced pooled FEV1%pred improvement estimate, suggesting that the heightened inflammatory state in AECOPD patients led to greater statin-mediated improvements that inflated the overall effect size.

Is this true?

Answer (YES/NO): NO